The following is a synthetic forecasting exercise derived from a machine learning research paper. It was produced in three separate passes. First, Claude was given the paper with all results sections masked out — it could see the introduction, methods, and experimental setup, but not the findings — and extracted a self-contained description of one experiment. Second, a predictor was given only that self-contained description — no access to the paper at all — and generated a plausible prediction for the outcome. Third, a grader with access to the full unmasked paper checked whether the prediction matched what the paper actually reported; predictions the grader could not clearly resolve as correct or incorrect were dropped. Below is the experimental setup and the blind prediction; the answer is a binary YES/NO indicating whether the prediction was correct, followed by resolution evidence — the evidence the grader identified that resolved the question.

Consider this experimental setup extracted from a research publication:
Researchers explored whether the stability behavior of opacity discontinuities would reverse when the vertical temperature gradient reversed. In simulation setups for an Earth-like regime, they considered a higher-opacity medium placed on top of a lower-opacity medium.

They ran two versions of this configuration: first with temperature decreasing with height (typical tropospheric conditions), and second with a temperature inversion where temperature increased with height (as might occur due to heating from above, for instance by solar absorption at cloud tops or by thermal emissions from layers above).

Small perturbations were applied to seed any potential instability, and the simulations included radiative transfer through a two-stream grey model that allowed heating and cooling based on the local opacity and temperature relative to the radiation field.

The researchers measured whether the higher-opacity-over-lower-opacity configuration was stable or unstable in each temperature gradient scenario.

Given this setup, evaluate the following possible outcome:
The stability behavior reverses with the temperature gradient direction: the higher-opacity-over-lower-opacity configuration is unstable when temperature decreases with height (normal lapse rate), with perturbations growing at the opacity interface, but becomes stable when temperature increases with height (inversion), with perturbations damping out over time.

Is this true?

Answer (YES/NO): NO